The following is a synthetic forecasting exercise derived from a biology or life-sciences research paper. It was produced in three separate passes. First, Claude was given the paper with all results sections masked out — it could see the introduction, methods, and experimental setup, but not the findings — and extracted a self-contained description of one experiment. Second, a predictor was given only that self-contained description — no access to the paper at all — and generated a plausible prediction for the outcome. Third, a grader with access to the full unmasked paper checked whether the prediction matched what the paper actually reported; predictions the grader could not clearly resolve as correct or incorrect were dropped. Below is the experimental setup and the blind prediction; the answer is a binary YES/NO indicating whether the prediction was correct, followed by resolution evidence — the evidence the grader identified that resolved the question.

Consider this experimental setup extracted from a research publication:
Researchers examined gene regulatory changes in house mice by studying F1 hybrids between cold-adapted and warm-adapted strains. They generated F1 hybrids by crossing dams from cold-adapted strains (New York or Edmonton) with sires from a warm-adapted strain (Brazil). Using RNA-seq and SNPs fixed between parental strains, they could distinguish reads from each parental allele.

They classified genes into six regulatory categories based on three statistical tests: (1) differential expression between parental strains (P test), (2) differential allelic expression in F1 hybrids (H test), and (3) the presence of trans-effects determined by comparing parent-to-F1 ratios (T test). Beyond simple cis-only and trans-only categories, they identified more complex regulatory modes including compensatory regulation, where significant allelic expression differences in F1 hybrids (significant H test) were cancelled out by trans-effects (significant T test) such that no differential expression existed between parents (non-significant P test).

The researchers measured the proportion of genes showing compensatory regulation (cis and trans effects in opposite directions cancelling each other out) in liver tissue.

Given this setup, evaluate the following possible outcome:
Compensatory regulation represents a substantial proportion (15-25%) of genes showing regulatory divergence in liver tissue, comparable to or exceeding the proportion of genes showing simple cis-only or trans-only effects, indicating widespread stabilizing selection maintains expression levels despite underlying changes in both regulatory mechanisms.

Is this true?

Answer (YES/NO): NO